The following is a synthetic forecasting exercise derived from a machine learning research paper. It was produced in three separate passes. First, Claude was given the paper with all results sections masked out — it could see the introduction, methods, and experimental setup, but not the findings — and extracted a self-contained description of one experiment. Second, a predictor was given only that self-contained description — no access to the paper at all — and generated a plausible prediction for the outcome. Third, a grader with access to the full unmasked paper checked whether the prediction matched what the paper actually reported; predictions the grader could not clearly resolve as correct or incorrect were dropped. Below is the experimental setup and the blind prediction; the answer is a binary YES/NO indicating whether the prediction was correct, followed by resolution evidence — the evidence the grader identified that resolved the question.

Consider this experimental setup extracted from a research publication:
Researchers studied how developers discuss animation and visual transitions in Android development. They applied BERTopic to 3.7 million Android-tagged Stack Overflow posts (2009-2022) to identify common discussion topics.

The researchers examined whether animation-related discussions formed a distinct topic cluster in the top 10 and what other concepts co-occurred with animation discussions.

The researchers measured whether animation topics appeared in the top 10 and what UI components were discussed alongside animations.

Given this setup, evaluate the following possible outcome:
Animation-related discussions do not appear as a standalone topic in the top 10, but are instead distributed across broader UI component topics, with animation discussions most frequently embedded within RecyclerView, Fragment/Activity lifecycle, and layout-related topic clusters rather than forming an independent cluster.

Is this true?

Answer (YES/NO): NO